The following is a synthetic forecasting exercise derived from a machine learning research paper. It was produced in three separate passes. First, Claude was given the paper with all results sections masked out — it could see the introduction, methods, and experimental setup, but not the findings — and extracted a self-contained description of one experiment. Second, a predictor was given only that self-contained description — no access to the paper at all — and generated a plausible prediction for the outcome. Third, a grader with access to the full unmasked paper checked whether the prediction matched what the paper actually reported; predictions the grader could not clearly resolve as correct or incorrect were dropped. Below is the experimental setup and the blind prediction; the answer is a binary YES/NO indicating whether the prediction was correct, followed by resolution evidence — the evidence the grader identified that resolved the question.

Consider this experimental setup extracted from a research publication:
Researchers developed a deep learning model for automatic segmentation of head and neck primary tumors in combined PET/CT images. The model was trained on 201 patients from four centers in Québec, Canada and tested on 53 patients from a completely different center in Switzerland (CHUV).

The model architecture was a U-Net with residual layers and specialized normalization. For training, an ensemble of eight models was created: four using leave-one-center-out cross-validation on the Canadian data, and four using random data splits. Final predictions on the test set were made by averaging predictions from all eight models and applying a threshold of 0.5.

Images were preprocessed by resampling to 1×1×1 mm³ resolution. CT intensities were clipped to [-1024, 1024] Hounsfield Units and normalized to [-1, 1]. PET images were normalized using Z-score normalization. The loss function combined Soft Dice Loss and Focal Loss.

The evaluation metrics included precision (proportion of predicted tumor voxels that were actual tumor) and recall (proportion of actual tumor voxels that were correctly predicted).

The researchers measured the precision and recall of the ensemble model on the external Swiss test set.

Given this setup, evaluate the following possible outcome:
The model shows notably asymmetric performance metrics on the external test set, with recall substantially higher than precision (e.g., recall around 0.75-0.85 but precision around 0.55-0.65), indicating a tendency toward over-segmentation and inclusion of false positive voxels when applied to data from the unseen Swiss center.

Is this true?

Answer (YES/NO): NO